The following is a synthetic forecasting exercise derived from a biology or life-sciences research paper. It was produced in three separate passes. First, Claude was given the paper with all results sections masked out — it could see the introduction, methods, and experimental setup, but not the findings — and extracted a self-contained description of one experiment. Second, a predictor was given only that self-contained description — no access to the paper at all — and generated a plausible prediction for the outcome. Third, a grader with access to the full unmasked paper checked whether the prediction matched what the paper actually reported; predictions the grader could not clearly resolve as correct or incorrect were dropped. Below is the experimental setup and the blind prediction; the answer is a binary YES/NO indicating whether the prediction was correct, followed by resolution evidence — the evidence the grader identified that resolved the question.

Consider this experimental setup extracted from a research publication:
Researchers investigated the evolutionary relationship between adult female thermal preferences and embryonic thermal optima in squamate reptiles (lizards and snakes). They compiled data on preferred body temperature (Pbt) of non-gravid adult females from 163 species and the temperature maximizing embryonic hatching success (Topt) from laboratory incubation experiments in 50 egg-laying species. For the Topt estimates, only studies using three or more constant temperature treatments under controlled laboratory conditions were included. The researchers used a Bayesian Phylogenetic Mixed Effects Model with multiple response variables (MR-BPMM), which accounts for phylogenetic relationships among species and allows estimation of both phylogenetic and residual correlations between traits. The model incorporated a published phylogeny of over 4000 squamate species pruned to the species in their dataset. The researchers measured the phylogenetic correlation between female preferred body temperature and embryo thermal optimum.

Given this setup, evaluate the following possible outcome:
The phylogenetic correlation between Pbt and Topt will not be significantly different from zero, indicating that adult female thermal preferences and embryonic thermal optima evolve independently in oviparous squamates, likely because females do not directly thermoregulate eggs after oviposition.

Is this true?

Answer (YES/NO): YES